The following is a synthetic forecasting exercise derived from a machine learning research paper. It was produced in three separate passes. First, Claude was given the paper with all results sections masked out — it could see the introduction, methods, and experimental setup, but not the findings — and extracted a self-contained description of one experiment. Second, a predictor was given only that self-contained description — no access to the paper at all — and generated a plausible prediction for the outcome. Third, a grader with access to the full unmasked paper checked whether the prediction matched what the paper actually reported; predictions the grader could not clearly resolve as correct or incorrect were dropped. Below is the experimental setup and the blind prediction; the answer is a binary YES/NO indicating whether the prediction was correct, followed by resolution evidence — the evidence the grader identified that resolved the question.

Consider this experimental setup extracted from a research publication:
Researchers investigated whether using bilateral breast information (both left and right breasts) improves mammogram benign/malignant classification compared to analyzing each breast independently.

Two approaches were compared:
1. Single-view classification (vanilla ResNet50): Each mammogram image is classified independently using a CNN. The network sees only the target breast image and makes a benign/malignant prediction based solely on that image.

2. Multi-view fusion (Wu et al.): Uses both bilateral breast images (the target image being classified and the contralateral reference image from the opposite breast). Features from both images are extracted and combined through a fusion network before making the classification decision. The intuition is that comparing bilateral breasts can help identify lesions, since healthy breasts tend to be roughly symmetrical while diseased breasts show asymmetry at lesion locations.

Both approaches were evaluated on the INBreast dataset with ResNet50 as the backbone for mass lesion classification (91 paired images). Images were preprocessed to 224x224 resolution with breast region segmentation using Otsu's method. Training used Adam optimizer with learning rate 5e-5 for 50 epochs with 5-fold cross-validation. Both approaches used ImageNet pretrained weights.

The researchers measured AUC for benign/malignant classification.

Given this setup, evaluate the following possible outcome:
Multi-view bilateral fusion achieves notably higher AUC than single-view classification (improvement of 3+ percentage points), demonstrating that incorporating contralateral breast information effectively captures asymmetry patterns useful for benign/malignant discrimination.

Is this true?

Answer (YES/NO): YES